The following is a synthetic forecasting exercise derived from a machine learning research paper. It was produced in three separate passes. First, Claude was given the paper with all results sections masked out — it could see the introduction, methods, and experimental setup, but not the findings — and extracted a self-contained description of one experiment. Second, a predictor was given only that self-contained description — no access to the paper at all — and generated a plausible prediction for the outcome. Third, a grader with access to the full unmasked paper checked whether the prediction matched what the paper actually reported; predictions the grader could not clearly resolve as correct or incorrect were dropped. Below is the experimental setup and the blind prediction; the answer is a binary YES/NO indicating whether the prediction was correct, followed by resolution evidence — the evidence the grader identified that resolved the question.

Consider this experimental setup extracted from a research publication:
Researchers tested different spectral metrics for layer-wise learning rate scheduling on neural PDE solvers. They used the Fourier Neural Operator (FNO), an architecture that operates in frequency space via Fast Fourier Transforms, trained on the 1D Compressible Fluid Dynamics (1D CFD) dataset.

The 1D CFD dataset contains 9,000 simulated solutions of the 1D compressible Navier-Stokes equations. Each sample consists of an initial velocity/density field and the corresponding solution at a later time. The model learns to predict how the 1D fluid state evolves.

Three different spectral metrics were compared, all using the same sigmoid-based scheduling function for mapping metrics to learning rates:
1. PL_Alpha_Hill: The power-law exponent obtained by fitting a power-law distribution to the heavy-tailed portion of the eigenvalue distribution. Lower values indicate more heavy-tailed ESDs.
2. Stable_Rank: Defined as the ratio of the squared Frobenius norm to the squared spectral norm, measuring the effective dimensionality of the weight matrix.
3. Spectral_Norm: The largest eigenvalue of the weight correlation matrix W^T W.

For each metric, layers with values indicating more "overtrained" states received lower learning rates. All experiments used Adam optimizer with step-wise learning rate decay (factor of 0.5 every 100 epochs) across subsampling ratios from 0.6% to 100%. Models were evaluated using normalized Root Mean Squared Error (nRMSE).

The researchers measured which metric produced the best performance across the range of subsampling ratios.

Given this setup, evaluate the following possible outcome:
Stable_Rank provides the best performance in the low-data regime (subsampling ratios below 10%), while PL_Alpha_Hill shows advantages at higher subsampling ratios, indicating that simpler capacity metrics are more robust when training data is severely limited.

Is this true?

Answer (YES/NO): NO